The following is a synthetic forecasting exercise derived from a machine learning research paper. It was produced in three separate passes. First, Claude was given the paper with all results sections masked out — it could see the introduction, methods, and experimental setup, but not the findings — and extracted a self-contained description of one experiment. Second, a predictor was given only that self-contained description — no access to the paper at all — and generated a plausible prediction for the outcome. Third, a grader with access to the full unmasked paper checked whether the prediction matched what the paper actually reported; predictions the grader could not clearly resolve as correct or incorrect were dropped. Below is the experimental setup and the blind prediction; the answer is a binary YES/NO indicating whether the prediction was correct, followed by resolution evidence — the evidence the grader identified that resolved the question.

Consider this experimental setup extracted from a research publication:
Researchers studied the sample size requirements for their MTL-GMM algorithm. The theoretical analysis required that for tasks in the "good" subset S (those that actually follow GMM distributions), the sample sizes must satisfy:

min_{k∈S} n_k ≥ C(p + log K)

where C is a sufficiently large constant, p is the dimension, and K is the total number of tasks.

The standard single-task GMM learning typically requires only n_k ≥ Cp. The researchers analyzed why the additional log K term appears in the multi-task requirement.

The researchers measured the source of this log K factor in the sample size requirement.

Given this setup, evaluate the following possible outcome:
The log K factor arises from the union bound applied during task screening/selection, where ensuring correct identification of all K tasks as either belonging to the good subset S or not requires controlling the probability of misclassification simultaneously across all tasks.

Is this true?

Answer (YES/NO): NO